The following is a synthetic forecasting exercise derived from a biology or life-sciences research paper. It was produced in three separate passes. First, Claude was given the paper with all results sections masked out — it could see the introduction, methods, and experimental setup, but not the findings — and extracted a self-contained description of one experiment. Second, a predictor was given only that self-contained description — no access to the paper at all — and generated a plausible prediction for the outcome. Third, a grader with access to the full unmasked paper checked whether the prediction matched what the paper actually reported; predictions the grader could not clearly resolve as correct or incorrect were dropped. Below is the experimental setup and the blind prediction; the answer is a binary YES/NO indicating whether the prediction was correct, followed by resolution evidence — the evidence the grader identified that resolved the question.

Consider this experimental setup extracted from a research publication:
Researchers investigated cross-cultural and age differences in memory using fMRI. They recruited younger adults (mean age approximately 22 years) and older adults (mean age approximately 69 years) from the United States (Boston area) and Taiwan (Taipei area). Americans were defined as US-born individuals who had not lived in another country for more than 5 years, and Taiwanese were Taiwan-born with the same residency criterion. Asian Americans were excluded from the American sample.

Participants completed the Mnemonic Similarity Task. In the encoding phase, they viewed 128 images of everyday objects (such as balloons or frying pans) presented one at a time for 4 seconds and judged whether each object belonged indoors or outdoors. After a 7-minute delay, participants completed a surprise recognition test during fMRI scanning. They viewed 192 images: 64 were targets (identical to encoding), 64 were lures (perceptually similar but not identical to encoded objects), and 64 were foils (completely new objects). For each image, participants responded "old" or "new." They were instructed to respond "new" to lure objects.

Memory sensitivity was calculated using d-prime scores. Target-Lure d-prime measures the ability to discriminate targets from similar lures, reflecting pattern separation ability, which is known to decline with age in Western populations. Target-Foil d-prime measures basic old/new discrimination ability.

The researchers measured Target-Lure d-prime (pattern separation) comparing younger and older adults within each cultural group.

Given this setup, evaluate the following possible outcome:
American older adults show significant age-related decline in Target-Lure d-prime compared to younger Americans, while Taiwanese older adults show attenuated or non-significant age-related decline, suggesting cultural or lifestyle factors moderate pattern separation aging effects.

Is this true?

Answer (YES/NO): NO